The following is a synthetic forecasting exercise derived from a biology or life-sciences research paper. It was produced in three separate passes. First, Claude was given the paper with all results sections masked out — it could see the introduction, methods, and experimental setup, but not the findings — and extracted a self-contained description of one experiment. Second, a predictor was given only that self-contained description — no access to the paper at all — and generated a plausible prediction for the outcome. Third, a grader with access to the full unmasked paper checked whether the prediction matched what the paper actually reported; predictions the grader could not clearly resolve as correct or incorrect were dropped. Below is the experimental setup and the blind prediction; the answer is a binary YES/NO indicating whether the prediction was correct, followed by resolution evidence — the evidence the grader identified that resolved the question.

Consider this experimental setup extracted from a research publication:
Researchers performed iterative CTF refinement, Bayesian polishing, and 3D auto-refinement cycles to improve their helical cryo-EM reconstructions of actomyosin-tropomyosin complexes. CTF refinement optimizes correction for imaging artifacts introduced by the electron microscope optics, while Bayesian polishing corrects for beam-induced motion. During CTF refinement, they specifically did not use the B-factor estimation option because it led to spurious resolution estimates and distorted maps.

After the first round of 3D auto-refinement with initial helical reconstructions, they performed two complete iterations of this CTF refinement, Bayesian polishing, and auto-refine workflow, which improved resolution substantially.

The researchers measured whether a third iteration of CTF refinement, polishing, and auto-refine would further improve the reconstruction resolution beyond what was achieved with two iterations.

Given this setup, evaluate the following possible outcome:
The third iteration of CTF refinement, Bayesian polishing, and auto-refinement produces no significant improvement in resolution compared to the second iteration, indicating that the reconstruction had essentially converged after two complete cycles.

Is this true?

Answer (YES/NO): YES